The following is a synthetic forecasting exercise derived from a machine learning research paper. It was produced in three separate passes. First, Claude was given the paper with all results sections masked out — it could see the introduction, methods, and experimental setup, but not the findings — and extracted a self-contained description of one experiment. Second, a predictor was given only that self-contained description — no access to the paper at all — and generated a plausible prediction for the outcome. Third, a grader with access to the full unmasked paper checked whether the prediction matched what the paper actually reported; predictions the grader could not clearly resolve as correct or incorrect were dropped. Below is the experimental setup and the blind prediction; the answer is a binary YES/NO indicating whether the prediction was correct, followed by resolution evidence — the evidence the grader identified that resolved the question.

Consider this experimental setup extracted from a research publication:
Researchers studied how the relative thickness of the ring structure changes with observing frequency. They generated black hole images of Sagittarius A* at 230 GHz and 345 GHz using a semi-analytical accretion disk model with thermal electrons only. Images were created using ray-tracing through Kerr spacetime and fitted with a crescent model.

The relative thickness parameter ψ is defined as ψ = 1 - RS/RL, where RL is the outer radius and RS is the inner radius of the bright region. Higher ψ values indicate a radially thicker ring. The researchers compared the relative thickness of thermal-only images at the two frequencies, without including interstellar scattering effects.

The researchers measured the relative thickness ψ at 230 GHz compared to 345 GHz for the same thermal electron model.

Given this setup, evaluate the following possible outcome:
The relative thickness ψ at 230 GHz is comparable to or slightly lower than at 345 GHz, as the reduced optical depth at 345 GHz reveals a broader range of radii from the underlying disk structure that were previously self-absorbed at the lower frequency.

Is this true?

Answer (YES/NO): NO